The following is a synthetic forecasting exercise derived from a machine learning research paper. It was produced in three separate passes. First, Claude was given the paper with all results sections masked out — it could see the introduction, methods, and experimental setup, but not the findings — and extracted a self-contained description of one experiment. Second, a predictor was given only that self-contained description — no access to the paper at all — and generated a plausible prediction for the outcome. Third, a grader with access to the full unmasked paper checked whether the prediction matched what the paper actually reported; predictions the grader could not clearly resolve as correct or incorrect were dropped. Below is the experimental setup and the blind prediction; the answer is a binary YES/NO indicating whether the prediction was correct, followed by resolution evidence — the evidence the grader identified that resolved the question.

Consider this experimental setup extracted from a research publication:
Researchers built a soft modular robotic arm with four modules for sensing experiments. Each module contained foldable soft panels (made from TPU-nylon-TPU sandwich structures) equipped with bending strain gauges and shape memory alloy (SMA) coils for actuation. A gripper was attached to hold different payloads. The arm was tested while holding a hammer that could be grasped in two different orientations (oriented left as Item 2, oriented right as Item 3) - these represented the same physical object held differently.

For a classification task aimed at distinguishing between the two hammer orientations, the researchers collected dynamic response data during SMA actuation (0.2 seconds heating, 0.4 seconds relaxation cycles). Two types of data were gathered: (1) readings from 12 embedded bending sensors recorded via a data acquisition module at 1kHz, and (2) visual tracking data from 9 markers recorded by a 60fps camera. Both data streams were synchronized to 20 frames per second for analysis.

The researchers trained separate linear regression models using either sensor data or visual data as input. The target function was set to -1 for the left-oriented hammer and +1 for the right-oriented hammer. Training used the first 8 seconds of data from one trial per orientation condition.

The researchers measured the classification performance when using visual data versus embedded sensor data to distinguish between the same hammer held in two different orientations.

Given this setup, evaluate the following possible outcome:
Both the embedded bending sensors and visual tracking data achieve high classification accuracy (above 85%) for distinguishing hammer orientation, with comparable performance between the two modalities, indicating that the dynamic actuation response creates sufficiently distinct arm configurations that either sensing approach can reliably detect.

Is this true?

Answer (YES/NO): NO